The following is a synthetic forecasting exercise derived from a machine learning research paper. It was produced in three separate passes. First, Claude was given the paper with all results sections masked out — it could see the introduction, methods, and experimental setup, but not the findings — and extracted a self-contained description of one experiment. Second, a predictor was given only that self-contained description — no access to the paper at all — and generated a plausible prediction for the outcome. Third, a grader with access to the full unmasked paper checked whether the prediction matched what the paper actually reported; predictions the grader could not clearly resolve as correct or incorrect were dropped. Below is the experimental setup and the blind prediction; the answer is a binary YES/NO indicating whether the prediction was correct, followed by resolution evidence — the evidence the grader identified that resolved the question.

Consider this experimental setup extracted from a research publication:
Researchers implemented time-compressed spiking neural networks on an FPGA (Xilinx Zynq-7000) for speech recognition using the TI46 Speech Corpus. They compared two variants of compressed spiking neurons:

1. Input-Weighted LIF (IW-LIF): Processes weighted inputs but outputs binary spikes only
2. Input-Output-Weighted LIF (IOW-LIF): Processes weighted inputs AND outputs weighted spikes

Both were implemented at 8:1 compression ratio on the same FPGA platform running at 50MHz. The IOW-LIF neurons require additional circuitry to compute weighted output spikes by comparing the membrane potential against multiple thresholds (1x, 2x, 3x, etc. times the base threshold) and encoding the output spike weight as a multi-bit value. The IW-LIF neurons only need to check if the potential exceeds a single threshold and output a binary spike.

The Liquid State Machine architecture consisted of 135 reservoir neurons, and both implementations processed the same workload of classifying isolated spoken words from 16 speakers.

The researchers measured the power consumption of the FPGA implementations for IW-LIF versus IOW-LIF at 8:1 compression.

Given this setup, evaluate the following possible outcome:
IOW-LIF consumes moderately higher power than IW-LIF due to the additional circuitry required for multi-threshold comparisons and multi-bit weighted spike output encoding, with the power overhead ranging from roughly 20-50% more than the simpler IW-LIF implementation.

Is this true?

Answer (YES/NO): NO